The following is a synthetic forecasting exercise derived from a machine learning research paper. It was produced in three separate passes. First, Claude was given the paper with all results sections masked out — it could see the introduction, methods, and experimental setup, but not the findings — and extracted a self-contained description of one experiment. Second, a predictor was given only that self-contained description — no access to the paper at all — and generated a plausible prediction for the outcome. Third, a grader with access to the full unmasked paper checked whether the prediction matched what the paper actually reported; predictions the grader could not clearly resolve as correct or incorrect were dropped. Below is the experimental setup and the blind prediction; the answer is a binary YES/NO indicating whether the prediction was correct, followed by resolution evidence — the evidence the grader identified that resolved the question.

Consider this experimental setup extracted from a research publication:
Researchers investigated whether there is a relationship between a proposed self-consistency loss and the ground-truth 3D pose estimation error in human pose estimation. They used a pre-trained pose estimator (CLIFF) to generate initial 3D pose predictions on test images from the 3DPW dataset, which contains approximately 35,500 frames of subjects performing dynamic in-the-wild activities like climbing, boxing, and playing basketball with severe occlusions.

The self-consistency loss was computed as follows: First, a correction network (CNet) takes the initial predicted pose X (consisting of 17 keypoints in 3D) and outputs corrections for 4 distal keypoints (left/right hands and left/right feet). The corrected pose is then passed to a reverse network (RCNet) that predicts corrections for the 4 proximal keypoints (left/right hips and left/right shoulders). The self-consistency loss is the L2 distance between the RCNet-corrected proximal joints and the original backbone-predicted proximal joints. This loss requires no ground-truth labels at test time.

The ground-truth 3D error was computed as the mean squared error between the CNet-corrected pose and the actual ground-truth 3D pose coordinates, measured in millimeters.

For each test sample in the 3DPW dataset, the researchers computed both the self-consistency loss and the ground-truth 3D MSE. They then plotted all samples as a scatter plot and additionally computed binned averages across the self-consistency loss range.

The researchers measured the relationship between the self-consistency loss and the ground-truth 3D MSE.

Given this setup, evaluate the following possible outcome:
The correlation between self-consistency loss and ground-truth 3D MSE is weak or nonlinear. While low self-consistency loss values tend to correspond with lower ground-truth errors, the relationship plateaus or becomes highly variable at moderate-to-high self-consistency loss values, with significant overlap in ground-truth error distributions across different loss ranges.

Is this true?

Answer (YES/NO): NO